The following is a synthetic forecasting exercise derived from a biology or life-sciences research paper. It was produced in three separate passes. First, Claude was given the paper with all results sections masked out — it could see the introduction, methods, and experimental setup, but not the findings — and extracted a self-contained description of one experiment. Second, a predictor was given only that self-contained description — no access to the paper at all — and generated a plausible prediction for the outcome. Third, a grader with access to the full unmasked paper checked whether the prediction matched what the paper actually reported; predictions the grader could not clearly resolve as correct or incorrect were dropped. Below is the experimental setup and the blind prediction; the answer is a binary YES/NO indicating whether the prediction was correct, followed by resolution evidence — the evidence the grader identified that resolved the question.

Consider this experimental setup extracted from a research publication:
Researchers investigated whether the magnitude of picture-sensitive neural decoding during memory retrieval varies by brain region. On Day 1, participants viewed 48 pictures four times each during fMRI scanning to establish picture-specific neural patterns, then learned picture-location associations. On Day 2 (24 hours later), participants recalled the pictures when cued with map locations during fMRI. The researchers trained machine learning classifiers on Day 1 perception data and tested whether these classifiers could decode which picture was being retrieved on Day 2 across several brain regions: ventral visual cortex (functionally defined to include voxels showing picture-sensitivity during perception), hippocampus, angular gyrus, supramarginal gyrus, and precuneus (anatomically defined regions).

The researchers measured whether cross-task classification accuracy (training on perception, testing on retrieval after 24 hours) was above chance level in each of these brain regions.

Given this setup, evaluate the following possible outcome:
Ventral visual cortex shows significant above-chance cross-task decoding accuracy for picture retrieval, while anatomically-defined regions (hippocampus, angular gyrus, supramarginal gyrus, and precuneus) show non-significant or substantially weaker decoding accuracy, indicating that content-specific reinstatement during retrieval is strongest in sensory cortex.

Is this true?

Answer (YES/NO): NO